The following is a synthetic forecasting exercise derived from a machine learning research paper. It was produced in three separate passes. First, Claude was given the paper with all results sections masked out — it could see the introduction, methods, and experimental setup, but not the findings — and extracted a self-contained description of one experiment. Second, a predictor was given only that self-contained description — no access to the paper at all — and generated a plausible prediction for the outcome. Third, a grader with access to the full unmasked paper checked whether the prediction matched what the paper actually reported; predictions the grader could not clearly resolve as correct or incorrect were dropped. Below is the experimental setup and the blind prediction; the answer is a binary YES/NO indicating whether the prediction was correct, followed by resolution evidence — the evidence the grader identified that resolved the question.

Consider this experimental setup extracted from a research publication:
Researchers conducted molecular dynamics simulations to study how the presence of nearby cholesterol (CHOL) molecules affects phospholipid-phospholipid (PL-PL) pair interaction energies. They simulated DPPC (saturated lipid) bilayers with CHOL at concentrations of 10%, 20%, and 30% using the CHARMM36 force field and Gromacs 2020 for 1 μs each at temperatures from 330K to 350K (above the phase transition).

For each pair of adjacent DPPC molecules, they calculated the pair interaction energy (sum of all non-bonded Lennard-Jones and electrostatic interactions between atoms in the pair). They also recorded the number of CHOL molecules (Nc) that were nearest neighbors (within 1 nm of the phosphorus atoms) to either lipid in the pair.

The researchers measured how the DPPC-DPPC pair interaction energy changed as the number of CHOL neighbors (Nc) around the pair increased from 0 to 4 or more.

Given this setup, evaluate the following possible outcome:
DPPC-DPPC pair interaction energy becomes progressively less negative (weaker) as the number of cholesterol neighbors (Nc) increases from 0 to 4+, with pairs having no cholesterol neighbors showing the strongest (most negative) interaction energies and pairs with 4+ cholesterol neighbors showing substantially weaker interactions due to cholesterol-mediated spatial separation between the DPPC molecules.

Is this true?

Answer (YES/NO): YES